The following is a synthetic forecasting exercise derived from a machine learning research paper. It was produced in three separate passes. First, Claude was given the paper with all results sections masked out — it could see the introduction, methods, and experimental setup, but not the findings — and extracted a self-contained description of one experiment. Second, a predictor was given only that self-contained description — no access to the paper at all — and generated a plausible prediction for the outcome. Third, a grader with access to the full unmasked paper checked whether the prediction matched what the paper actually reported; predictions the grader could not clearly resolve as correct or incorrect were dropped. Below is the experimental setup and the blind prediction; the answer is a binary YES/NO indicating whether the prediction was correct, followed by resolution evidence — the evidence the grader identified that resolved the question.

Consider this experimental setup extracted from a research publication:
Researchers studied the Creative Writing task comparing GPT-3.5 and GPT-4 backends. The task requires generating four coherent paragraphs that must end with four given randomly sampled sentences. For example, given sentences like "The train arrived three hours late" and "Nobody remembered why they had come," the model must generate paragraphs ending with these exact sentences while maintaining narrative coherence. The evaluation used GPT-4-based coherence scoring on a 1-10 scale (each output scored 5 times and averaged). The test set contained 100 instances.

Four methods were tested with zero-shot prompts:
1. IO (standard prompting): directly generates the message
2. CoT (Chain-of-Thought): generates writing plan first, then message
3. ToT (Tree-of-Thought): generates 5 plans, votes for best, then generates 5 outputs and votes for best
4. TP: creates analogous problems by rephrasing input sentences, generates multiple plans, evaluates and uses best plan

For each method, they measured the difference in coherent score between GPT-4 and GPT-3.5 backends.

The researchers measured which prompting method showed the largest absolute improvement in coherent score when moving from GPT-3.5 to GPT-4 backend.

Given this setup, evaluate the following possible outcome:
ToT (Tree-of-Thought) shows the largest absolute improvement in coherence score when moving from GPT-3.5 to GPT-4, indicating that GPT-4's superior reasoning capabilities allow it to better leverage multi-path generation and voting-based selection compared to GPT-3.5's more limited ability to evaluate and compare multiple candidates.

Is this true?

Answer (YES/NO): NO